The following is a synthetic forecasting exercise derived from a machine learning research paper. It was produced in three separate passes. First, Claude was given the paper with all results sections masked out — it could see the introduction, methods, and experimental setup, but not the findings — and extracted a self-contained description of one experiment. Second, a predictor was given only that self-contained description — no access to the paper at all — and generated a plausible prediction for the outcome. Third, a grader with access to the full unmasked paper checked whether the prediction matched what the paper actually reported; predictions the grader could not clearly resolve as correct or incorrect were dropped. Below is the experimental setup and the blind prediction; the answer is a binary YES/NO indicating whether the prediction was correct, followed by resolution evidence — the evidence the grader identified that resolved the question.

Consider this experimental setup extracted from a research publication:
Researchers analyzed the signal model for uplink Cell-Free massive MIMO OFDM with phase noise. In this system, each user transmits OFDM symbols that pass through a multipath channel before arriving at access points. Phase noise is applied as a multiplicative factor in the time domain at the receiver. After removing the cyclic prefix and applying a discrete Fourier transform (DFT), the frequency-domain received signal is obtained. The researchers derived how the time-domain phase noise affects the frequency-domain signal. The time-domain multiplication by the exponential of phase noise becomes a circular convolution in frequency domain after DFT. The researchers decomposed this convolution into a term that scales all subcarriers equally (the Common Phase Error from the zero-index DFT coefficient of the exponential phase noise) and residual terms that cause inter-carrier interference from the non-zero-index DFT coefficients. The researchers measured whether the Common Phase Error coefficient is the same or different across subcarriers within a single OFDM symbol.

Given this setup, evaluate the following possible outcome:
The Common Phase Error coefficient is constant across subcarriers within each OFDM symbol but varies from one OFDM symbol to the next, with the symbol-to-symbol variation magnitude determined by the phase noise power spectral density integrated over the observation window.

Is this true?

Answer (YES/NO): NO